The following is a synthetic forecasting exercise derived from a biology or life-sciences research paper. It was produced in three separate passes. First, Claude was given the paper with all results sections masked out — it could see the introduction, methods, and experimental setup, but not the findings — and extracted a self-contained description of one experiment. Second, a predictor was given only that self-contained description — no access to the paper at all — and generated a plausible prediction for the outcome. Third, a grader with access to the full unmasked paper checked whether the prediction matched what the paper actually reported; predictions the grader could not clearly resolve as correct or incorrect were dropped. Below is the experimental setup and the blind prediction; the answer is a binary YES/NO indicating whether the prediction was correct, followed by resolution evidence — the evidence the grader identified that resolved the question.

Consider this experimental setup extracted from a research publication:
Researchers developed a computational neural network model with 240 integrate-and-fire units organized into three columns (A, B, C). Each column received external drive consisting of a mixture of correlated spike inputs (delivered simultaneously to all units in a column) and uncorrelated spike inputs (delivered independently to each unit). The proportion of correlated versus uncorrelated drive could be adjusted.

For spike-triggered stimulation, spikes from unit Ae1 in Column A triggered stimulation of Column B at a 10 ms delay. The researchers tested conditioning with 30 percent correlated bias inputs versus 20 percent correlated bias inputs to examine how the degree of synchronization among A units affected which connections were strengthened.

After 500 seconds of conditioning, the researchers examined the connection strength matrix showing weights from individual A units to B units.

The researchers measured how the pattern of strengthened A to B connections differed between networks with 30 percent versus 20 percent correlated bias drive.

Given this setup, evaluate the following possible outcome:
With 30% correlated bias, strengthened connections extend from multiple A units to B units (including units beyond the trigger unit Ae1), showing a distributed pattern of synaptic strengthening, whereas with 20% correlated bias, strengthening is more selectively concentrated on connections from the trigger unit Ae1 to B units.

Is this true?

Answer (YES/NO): YES